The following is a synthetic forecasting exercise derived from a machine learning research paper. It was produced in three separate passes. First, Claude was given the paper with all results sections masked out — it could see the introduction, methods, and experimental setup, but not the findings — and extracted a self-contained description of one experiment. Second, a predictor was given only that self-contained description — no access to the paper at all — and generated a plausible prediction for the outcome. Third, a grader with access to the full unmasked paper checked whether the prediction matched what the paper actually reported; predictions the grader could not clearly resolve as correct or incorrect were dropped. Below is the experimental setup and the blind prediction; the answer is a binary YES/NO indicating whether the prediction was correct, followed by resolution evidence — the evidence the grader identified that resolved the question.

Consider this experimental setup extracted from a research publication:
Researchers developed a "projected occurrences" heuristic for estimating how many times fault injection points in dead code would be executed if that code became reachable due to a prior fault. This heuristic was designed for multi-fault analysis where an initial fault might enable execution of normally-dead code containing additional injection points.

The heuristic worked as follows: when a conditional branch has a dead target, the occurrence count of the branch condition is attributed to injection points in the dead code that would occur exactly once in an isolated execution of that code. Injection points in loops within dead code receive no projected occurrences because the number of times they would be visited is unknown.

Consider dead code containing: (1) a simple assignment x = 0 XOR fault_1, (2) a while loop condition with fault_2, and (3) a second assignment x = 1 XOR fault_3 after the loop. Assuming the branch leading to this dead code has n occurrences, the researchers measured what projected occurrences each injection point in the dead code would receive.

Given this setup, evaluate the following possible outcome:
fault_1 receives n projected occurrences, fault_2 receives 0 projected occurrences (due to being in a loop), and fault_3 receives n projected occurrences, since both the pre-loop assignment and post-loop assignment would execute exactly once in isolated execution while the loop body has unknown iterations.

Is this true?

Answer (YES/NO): YES